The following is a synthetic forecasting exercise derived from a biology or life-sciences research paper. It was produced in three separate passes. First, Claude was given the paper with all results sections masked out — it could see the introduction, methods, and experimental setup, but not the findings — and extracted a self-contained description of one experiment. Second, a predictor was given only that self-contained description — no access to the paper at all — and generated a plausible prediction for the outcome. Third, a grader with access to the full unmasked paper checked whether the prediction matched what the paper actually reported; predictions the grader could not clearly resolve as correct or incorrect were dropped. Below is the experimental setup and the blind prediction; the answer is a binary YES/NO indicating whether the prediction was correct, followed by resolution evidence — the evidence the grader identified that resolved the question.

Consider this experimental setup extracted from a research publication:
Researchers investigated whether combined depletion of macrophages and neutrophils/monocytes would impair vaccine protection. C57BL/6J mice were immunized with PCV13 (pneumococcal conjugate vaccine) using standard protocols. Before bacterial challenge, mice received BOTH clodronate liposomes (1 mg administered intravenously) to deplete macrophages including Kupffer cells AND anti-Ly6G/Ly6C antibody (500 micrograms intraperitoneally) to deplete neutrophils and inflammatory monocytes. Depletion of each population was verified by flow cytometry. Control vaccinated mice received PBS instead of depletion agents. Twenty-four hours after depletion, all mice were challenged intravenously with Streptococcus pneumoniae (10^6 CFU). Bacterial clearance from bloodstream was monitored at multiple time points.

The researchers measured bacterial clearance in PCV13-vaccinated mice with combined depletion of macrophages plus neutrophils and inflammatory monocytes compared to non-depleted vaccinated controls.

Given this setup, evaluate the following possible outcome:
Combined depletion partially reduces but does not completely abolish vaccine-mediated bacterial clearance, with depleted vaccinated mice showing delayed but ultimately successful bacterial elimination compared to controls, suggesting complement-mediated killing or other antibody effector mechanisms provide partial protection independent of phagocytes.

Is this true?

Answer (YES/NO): NO